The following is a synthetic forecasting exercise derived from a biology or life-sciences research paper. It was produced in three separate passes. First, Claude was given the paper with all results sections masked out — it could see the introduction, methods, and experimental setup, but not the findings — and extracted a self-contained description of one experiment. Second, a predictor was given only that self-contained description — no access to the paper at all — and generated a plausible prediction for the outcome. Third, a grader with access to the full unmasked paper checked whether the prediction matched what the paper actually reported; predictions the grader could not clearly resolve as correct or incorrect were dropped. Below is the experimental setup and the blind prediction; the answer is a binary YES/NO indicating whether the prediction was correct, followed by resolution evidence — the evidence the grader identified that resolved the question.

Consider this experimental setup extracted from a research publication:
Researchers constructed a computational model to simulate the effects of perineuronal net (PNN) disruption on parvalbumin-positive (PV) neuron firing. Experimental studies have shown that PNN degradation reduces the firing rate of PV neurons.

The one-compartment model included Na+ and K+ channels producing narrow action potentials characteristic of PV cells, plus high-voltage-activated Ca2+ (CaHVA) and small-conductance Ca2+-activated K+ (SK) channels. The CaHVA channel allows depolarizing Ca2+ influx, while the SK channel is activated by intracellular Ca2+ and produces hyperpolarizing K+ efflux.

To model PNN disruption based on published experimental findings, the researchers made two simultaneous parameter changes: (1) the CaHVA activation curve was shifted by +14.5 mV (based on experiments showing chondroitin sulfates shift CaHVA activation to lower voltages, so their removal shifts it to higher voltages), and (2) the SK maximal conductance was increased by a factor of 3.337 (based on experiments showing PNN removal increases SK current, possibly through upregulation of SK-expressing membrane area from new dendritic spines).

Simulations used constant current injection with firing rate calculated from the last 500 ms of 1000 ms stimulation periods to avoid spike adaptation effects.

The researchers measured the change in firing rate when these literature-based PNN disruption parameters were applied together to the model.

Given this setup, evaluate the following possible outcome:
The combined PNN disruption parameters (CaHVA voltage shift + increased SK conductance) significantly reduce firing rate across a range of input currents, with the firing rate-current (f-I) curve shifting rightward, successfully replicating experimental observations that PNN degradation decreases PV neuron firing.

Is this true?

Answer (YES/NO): NO